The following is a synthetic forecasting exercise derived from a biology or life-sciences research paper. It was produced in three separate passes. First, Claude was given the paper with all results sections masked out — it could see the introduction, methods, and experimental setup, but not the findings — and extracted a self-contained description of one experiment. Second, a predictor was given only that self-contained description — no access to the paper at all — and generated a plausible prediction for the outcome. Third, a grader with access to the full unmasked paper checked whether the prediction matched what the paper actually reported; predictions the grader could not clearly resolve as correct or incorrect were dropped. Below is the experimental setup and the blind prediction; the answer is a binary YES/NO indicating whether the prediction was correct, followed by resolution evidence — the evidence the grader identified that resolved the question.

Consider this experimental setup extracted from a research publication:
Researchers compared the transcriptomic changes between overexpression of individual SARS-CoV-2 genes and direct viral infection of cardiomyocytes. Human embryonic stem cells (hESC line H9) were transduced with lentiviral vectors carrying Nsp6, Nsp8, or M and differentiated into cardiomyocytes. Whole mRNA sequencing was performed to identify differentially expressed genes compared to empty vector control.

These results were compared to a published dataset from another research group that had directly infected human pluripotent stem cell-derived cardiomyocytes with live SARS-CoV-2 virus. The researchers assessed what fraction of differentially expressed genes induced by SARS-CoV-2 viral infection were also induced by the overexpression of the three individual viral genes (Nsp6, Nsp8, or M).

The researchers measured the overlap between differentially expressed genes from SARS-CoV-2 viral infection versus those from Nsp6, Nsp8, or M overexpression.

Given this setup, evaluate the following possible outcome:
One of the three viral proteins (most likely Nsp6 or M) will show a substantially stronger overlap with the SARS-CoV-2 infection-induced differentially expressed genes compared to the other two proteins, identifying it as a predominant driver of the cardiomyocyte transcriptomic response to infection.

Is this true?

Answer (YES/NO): NO